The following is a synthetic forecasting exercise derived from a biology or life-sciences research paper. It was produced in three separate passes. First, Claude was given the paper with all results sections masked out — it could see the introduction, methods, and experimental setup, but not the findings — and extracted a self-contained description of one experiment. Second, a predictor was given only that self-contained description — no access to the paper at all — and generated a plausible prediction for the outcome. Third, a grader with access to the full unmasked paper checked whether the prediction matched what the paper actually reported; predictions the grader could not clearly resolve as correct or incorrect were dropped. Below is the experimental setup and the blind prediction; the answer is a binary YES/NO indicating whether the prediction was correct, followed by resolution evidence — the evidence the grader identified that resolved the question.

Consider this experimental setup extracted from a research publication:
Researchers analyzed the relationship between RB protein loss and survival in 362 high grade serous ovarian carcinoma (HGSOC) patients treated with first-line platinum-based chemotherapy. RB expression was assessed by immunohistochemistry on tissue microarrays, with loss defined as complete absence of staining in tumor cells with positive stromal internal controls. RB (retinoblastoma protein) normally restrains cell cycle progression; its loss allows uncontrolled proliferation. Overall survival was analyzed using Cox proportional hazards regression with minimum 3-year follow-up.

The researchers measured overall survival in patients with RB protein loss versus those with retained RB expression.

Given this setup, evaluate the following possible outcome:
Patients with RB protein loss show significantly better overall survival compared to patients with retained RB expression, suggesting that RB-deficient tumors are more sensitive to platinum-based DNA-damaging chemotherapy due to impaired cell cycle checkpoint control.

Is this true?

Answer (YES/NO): NO